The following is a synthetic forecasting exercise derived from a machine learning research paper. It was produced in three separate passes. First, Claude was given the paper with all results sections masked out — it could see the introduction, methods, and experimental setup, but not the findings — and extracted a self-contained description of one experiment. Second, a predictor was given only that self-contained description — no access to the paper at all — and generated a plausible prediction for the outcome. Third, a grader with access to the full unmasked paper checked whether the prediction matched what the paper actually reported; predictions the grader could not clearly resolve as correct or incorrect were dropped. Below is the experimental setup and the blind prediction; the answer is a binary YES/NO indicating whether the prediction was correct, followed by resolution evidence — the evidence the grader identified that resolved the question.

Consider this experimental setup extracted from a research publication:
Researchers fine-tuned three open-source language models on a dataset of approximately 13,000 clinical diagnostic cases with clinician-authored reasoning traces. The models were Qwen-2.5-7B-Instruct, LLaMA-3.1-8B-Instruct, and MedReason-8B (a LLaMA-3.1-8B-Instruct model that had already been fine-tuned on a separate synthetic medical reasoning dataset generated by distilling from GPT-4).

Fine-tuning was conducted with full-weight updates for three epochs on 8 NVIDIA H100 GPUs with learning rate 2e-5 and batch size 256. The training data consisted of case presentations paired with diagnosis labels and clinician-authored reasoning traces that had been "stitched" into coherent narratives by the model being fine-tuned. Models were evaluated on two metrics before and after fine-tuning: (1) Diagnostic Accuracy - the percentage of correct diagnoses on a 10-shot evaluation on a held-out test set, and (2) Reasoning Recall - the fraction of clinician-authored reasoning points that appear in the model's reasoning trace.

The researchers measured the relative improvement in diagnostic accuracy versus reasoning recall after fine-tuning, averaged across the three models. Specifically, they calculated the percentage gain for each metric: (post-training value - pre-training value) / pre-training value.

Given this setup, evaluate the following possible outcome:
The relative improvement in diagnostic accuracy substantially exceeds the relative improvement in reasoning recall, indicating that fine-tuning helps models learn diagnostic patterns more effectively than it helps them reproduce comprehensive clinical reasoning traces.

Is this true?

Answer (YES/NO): NO